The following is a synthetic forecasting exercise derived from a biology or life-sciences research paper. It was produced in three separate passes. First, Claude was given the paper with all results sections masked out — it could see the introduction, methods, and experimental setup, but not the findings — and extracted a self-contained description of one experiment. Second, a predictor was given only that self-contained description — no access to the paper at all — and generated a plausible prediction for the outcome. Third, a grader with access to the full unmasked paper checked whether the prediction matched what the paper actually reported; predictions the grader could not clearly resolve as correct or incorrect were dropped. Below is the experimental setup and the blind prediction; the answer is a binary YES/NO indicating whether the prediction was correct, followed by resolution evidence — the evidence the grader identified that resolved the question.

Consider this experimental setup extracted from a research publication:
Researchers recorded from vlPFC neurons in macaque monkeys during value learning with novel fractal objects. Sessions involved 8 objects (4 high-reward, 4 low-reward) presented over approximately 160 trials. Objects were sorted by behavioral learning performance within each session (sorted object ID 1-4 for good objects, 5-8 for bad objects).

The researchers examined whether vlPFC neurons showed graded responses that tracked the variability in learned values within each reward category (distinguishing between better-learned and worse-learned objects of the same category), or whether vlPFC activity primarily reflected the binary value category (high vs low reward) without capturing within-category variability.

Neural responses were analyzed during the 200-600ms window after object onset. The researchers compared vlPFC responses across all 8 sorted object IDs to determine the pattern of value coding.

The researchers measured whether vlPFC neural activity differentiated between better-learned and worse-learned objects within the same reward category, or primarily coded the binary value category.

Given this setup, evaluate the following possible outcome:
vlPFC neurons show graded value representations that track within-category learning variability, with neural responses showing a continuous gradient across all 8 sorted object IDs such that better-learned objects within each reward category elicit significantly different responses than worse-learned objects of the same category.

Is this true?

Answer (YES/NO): NO